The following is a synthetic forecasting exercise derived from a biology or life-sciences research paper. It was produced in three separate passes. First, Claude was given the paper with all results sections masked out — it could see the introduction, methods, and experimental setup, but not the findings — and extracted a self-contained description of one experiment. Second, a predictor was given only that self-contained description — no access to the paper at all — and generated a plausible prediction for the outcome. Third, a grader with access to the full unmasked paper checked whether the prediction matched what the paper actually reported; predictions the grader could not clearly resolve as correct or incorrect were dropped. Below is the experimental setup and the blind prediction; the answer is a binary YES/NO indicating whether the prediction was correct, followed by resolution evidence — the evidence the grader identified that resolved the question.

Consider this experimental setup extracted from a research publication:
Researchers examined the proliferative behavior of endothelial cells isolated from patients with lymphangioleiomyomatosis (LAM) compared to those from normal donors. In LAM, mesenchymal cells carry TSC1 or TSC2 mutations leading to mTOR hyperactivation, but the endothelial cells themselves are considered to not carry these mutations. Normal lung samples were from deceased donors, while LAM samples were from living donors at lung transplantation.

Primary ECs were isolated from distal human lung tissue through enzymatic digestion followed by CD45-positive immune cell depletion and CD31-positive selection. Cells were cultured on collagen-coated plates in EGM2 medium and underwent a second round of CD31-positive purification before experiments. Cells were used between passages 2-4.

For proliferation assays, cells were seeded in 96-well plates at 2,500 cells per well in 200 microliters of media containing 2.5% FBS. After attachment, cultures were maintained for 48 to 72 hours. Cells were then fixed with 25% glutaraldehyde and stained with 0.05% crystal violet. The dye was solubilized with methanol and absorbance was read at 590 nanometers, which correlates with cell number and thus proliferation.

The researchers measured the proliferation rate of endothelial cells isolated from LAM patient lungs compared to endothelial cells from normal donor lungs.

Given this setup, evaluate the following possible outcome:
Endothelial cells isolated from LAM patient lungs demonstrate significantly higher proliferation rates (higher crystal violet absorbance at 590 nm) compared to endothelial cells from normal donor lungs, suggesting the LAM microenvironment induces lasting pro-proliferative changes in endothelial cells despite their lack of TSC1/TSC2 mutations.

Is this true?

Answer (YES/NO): YES